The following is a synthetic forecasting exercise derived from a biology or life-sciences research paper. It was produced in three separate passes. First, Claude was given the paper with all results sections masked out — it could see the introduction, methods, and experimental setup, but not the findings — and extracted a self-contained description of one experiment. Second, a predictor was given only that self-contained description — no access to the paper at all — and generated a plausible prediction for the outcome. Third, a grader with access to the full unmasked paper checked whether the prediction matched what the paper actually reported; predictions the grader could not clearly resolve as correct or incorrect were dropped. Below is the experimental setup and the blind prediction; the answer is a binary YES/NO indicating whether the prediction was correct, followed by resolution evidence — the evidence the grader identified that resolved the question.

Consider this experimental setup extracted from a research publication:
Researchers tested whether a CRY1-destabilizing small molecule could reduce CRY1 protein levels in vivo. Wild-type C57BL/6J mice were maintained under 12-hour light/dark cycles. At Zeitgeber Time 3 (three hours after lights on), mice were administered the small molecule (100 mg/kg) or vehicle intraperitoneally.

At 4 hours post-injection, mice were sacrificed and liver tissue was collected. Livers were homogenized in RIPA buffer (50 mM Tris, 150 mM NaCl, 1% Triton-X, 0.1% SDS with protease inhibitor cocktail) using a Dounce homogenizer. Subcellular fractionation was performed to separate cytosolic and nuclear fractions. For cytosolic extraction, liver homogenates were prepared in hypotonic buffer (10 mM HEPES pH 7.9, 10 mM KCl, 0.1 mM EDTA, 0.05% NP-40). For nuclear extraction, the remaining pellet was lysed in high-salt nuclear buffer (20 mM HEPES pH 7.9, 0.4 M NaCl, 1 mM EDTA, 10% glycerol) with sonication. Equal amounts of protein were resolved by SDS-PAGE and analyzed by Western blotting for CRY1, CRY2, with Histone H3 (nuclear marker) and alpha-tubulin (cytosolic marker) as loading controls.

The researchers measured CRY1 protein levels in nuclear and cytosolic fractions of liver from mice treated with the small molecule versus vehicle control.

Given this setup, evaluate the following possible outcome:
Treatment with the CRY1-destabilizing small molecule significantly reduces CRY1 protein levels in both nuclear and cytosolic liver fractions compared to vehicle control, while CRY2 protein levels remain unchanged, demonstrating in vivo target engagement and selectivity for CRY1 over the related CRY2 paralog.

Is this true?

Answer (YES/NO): NO